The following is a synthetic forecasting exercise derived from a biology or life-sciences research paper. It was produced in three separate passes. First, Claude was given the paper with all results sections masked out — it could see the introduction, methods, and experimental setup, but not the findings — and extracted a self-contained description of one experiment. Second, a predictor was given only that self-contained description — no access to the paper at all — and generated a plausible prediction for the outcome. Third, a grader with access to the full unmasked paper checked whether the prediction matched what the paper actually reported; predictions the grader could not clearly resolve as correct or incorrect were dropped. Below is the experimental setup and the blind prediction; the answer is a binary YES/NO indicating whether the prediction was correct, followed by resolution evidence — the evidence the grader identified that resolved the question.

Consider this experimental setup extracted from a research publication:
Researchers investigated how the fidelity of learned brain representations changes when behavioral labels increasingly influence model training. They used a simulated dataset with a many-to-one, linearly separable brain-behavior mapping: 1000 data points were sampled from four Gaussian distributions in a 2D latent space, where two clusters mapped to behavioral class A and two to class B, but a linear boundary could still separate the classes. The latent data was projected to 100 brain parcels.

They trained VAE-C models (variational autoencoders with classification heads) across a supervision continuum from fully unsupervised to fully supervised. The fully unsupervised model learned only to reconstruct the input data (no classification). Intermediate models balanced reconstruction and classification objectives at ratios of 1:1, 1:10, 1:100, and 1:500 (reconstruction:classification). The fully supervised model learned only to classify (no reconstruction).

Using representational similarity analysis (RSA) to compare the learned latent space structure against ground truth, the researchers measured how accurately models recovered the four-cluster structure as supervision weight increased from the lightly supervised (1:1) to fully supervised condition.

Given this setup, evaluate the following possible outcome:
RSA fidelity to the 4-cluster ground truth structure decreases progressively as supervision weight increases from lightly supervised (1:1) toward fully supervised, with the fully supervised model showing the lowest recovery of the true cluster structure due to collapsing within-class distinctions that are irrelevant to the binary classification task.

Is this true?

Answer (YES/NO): NO